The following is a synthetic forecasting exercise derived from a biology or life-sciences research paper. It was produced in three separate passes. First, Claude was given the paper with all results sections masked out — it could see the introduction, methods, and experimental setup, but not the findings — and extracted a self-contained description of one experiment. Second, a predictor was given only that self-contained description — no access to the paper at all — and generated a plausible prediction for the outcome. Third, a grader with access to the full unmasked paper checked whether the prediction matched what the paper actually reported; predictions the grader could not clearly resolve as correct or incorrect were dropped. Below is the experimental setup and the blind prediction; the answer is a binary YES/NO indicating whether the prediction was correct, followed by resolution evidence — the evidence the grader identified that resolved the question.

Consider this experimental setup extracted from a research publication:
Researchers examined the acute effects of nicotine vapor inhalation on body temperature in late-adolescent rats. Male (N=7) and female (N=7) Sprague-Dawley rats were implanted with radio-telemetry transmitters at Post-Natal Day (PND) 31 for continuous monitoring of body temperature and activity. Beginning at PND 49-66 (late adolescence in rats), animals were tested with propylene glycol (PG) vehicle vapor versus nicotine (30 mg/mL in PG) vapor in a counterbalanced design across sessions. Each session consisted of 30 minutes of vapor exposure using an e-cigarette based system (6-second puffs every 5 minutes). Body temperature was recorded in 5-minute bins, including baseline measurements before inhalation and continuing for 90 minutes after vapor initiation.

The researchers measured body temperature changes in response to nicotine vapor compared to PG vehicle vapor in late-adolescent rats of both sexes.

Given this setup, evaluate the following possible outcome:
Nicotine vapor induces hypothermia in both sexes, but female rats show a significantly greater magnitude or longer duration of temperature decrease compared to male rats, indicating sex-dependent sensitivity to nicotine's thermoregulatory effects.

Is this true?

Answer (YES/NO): NO